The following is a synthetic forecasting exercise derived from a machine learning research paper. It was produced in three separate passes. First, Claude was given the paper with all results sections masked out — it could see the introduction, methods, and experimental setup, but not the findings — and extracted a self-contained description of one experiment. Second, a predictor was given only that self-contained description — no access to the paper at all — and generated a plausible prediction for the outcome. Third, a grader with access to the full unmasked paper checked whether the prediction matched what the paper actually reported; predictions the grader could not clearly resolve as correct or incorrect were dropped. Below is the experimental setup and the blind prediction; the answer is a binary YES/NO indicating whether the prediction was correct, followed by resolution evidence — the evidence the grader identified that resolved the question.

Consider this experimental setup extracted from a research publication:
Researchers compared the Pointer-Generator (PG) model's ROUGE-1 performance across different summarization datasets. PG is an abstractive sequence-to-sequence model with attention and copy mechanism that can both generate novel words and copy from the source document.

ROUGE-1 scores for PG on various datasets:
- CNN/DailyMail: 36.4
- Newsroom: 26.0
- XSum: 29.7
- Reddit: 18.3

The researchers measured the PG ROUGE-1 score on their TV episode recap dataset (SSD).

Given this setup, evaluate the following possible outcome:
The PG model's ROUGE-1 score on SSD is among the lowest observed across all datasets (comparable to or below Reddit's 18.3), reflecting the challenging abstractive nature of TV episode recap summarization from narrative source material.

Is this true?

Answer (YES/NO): NO